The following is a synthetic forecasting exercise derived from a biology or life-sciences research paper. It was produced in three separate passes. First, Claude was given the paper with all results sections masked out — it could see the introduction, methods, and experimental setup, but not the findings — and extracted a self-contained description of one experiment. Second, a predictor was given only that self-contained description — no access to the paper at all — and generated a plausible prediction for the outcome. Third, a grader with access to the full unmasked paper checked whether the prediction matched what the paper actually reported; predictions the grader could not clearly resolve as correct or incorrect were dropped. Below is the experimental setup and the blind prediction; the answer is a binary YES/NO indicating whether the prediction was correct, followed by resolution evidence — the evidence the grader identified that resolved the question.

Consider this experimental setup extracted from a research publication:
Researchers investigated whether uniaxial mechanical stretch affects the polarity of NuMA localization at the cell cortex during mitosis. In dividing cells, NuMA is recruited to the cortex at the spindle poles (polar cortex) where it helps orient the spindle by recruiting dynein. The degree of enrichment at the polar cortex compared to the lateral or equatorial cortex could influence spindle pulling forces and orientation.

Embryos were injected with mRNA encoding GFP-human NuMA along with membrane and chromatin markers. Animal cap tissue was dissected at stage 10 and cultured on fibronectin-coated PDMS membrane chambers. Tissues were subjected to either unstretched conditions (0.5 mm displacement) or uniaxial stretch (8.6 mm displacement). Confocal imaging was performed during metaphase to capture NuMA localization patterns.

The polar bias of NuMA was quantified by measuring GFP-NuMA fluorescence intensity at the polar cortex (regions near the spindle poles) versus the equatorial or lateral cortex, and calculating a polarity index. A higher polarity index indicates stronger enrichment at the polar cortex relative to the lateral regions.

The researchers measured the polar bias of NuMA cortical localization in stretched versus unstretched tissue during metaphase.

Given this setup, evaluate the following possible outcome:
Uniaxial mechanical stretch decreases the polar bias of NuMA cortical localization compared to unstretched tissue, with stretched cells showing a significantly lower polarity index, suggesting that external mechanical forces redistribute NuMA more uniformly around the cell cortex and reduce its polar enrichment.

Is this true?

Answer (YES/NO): NO